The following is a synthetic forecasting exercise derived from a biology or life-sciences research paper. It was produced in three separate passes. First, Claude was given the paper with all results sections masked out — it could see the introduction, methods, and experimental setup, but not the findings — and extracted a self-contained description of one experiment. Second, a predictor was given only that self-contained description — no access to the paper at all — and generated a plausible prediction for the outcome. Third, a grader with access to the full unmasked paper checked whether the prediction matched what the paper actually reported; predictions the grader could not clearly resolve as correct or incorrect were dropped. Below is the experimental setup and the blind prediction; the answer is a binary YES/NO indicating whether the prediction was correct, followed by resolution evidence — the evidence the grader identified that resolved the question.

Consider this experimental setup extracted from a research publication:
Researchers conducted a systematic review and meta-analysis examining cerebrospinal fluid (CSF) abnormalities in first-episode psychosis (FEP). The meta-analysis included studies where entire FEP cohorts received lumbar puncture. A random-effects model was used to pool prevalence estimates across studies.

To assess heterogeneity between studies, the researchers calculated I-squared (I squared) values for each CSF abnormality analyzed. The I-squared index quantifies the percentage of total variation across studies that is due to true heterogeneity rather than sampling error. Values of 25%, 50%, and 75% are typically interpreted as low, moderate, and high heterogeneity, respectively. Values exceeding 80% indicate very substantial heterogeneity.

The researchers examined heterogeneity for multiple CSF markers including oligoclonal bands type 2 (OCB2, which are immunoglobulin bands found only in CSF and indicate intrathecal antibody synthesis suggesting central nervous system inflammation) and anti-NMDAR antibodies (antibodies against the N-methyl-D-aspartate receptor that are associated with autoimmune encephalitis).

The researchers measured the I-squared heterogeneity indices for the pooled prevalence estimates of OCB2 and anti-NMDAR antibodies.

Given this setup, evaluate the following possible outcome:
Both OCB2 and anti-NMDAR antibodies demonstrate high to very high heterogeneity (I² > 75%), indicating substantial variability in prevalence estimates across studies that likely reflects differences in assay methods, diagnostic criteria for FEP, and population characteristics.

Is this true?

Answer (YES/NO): YES